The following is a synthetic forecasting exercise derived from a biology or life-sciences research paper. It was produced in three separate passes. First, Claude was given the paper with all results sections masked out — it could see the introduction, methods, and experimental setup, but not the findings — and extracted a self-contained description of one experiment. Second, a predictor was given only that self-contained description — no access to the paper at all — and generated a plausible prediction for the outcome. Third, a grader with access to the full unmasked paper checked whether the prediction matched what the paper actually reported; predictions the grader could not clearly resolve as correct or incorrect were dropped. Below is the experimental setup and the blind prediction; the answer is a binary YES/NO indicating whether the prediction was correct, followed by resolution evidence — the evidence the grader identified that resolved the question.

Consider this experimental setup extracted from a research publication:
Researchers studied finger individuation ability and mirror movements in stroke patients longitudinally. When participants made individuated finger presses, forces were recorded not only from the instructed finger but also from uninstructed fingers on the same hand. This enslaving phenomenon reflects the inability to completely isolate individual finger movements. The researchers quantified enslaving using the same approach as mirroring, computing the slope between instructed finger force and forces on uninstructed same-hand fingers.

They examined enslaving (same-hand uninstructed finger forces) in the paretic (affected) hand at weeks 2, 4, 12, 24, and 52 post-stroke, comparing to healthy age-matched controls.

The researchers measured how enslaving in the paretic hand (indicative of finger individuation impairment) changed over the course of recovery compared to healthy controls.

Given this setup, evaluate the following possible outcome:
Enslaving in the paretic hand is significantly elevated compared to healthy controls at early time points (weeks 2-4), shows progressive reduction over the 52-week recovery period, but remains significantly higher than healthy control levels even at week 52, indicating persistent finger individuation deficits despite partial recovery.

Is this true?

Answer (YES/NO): NO